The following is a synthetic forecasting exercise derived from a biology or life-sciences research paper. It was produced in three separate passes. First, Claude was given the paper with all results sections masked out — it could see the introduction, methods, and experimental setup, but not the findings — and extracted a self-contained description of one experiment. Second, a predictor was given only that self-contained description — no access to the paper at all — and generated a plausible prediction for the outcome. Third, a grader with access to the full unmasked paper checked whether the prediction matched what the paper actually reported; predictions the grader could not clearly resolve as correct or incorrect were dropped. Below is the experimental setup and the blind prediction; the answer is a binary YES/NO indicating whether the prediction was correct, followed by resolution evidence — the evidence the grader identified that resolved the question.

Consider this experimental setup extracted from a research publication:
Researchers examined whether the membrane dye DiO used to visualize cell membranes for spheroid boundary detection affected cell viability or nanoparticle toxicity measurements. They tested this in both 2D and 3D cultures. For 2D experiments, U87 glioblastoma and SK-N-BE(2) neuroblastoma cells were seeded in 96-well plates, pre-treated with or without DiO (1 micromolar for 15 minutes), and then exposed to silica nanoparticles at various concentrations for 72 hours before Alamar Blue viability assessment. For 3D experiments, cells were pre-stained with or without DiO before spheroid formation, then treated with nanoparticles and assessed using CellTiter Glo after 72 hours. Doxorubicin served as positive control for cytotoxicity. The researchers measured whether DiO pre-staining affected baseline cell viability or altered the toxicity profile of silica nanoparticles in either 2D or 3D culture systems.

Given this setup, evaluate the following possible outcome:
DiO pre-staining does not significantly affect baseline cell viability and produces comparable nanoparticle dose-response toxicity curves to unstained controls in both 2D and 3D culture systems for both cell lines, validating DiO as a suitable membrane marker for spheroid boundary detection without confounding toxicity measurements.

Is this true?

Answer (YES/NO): YES